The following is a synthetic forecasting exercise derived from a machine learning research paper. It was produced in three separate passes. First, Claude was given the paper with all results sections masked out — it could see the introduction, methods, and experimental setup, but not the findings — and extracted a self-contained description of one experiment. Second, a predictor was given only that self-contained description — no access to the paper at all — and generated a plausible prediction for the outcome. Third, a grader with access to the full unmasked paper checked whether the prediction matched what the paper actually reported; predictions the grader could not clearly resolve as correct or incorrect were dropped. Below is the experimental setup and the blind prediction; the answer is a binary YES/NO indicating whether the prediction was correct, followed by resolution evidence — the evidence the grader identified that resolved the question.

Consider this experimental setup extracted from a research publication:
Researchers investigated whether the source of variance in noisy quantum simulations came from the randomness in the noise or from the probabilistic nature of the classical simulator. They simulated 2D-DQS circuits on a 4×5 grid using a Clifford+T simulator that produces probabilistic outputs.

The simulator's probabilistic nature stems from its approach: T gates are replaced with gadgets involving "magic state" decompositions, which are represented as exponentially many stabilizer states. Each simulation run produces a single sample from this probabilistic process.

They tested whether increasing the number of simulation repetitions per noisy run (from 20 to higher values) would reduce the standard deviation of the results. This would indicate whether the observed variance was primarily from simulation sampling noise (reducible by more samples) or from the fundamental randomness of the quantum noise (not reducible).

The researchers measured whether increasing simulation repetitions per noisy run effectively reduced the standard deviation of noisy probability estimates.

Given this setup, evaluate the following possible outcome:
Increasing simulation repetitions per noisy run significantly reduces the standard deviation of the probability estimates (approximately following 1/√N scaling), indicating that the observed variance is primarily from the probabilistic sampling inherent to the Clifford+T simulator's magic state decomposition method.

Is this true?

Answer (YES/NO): NO